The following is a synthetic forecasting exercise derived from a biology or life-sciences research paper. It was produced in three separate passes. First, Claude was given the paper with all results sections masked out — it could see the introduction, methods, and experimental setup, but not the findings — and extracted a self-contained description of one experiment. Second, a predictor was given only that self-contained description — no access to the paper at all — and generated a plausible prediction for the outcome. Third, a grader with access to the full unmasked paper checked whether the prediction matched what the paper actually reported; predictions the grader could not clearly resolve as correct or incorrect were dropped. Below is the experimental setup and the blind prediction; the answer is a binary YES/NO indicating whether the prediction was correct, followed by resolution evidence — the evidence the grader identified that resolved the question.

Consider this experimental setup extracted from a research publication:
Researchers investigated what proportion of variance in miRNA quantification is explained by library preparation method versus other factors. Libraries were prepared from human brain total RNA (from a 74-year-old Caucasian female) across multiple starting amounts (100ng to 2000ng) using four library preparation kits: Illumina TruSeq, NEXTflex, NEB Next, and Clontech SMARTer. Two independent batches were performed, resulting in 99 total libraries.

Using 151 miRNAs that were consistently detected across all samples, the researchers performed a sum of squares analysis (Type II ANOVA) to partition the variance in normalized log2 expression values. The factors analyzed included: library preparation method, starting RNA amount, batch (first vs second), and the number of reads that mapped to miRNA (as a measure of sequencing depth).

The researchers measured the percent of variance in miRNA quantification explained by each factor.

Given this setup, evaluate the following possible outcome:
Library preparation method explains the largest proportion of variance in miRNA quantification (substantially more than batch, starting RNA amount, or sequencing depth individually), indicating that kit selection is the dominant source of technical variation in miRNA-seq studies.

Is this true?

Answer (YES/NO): YES